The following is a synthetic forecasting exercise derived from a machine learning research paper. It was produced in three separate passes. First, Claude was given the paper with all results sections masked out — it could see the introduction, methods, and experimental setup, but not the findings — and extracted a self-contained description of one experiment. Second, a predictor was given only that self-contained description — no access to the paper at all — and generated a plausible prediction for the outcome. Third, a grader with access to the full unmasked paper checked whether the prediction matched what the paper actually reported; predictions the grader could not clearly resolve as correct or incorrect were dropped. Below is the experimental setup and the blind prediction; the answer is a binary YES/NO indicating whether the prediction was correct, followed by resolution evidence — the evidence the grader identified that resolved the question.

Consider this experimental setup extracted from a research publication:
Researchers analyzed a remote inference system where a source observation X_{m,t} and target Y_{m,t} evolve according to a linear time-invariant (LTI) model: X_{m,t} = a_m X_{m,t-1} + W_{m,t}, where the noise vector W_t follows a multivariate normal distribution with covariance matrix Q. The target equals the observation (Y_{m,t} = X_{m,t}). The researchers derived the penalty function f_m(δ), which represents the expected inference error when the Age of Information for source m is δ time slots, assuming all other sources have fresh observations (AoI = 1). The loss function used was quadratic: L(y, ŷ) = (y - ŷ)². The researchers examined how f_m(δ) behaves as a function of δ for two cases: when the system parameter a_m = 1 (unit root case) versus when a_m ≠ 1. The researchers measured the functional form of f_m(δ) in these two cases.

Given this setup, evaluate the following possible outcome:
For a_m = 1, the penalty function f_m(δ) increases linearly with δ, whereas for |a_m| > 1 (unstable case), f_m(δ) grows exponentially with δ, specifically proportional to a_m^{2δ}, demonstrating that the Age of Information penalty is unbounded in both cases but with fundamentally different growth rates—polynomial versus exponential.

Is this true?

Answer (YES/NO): YES